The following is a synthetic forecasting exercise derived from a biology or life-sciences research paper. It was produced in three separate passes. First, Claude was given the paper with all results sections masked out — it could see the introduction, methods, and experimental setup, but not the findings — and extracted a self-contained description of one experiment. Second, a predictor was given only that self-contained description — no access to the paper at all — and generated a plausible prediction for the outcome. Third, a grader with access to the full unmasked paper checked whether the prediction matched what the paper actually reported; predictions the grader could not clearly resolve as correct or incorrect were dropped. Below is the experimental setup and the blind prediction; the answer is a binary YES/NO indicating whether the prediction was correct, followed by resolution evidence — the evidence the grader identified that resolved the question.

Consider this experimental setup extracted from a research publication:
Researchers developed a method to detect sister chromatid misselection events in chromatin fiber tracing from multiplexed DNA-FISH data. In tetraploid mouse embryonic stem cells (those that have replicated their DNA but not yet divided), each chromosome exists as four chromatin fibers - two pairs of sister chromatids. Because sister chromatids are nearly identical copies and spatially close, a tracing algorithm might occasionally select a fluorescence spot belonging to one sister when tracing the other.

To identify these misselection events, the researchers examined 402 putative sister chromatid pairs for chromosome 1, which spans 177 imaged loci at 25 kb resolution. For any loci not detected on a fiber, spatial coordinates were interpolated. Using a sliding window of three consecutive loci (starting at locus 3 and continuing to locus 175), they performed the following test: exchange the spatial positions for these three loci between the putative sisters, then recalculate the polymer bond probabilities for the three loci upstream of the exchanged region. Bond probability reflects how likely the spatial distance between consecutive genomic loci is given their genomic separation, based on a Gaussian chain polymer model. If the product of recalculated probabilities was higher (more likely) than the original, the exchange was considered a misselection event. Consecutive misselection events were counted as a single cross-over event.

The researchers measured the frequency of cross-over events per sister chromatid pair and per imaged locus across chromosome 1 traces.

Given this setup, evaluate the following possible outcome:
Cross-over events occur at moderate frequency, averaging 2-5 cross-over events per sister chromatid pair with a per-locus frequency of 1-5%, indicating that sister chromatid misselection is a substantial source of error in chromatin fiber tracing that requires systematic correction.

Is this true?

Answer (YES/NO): NO